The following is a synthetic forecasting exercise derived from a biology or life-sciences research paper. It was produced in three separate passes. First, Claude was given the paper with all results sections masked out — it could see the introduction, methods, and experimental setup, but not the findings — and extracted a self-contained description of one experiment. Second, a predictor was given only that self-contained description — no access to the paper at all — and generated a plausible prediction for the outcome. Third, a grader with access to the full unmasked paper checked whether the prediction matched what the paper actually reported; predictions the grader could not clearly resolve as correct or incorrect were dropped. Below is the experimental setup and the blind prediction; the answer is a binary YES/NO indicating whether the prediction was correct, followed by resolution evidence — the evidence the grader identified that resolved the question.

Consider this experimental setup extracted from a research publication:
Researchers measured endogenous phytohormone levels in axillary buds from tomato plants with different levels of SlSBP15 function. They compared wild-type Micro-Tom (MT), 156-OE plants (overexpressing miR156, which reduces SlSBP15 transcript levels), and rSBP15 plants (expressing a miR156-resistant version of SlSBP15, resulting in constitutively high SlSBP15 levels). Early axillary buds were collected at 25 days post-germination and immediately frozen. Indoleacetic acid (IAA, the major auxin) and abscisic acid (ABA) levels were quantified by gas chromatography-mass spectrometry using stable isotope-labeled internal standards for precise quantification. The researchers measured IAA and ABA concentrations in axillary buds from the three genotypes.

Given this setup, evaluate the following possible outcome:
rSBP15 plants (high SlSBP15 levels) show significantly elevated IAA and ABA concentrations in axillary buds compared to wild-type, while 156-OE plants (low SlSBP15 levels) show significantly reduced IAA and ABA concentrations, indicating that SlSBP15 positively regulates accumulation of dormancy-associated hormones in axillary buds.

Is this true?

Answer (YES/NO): YES